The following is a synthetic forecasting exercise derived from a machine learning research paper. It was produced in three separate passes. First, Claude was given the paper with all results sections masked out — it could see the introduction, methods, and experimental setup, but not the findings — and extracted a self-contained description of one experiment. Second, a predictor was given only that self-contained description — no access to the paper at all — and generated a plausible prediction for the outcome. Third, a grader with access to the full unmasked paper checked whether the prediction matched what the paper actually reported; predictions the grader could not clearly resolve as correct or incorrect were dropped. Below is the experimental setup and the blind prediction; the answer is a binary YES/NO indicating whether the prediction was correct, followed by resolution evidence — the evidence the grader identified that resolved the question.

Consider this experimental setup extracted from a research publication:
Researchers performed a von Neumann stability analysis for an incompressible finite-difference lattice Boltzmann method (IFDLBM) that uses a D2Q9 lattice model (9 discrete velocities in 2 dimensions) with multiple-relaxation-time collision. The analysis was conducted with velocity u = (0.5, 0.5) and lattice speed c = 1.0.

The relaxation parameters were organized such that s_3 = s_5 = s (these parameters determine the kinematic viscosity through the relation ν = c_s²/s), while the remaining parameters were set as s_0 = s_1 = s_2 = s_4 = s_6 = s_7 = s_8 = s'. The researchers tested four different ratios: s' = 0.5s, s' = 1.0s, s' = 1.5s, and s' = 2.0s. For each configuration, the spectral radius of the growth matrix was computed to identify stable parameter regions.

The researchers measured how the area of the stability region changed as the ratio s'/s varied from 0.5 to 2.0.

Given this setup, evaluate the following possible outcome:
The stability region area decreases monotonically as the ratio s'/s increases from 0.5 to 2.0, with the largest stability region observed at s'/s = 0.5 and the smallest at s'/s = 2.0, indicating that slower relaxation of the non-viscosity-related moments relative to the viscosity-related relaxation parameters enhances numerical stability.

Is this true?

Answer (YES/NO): NO